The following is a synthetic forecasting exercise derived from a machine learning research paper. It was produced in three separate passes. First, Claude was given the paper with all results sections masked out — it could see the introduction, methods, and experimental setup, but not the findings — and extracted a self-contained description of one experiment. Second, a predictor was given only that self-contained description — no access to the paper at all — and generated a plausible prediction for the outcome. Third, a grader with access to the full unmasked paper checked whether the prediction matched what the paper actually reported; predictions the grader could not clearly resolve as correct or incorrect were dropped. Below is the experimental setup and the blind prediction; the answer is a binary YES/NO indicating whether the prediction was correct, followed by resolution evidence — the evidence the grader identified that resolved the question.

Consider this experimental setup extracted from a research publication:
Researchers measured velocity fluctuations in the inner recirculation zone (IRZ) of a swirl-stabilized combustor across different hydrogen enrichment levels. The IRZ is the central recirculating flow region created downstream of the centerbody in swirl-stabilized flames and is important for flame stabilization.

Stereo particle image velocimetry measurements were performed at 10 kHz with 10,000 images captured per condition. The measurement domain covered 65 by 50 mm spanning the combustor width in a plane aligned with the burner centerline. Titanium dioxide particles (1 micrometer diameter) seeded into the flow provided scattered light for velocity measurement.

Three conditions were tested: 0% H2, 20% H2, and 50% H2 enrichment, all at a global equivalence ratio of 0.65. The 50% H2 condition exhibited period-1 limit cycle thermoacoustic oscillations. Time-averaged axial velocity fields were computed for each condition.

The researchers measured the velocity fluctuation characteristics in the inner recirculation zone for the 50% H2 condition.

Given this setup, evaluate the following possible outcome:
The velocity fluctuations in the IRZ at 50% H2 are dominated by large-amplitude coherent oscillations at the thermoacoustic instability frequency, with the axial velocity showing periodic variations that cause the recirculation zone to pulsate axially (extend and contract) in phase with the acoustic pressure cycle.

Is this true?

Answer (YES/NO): NO